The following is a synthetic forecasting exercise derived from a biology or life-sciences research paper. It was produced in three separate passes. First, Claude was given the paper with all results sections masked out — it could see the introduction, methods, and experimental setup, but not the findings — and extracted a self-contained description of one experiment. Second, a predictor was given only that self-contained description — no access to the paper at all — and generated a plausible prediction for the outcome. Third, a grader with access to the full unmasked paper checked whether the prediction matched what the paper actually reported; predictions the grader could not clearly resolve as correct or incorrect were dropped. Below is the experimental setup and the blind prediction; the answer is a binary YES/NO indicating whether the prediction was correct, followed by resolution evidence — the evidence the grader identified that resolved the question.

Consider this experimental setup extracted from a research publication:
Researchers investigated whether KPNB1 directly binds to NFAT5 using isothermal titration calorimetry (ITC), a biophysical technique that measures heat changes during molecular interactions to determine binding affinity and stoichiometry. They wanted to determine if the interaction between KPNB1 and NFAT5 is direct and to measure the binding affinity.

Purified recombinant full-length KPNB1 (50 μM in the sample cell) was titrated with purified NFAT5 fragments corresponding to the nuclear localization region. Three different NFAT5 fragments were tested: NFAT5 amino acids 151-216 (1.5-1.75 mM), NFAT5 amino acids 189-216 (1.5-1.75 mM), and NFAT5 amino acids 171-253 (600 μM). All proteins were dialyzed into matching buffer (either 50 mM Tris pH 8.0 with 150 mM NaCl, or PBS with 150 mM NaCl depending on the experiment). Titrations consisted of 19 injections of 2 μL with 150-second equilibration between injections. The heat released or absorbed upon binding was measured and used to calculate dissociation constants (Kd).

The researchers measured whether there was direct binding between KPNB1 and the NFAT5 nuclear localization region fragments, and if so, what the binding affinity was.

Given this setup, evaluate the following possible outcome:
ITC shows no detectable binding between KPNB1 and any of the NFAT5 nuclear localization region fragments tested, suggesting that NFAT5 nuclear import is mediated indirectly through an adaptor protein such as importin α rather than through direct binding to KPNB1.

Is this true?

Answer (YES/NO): NO